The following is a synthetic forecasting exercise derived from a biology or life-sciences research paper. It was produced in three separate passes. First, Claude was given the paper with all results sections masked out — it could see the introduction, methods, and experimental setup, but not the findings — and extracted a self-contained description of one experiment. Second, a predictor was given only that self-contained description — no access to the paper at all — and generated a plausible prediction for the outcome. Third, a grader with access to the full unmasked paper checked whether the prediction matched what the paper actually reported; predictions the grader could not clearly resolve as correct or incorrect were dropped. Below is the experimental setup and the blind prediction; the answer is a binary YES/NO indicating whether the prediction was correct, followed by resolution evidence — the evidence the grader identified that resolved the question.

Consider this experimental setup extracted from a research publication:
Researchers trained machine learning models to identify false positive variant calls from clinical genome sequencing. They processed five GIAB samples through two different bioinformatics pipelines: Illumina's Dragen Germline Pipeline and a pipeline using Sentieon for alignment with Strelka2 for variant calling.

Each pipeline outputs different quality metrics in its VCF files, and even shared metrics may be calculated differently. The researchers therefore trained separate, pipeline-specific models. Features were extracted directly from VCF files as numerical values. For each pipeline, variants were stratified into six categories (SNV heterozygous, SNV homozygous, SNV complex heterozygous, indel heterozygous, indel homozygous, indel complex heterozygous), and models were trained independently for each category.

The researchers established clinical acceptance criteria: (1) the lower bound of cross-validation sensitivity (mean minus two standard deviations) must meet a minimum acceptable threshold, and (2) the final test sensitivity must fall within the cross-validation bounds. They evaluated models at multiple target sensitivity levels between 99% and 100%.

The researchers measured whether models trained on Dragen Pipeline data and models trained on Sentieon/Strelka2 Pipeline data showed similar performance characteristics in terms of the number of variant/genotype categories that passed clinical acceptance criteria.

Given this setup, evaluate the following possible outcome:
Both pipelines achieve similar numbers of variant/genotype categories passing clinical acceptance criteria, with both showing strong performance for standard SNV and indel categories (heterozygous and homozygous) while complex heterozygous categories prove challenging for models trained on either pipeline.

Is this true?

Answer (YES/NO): NO